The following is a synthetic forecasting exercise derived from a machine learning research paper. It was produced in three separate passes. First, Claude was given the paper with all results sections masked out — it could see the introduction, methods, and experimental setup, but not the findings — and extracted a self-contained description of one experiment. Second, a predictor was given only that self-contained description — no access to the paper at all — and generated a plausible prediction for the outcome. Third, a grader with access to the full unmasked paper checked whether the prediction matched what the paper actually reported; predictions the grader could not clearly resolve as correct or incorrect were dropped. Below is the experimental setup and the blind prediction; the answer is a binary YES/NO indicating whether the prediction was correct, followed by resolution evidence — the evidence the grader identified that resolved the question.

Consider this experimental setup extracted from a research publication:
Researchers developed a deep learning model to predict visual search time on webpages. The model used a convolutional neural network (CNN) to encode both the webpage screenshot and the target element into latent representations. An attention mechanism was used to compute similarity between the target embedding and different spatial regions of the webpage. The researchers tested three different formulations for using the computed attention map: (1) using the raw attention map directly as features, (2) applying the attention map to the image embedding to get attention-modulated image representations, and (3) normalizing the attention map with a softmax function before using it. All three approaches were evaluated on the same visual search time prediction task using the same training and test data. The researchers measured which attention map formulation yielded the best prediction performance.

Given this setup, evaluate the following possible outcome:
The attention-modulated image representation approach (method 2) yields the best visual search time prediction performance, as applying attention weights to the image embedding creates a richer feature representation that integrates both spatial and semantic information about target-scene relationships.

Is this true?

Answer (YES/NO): NO